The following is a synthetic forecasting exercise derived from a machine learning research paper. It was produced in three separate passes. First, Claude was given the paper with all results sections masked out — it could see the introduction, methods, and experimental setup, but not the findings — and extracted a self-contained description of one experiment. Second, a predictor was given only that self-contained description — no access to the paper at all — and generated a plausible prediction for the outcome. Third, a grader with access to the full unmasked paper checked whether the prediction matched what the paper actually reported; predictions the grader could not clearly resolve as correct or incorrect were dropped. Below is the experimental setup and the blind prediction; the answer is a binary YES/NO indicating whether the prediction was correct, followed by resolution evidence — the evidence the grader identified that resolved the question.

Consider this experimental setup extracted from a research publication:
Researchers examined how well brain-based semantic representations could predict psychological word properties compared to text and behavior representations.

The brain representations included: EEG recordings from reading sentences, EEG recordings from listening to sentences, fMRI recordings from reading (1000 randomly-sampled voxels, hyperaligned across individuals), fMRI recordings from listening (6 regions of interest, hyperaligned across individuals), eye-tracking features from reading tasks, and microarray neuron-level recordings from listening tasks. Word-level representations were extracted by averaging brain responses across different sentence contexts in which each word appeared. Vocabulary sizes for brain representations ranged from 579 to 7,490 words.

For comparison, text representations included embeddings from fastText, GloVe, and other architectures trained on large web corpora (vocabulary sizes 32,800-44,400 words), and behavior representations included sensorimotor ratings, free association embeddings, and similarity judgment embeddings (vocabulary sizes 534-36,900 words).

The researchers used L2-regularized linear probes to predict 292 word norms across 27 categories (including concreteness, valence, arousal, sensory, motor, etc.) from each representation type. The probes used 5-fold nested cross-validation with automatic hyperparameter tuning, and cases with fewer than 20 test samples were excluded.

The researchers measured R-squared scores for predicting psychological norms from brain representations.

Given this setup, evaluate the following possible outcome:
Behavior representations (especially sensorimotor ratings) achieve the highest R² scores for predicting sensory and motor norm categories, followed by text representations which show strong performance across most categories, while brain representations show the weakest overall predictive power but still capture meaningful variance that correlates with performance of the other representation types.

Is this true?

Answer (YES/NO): NO